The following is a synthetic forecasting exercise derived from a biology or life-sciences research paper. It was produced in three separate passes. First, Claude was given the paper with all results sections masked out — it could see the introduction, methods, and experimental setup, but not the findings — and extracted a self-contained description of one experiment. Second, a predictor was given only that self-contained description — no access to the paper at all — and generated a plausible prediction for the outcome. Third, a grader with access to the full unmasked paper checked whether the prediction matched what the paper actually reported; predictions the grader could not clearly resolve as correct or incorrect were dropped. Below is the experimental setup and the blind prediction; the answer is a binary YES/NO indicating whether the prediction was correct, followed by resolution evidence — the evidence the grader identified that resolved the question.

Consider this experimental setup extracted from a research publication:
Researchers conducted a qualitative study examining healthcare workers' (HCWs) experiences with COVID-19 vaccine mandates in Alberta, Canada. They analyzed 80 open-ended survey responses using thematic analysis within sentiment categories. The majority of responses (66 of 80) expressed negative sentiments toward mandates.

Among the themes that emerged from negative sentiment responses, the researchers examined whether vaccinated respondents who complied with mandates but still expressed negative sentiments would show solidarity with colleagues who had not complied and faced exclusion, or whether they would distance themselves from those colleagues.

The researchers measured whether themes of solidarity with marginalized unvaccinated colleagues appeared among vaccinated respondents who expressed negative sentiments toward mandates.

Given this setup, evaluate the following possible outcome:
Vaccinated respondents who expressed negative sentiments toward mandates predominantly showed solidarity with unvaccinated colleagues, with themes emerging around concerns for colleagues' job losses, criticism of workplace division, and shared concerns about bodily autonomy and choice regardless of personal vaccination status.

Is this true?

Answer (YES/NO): NO